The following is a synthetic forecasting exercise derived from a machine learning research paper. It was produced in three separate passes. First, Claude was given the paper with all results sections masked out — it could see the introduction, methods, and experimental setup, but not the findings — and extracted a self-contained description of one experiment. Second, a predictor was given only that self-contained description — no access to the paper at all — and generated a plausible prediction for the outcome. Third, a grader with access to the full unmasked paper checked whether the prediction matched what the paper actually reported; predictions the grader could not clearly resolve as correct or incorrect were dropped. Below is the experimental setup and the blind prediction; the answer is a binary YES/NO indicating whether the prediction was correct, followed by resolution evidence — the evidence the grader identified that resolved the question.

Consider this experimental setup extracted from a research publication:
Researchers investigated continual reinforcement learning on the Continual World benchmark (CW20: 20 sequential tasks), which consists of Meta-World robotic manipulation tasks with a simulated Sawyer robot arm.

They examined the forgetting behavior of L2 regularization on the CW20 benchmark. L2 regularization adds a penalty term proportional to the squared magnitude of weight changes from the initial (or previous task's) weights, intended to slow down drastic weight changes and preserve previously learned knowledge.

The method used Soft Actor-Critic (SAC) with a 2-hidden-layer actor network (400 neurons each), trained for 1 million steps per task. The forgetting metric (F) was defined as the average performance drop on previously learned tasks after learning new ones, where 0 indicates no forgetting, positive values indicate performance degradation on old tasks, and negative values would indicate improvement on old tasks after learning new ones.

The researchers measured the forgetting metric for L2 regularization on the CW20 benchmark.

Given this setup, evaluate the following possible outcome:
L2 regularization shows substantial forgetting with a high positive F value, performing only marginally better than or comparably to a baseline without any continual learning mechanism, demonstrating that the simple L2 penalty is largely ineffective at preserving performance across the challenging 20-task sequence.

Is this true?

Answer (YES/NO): NO